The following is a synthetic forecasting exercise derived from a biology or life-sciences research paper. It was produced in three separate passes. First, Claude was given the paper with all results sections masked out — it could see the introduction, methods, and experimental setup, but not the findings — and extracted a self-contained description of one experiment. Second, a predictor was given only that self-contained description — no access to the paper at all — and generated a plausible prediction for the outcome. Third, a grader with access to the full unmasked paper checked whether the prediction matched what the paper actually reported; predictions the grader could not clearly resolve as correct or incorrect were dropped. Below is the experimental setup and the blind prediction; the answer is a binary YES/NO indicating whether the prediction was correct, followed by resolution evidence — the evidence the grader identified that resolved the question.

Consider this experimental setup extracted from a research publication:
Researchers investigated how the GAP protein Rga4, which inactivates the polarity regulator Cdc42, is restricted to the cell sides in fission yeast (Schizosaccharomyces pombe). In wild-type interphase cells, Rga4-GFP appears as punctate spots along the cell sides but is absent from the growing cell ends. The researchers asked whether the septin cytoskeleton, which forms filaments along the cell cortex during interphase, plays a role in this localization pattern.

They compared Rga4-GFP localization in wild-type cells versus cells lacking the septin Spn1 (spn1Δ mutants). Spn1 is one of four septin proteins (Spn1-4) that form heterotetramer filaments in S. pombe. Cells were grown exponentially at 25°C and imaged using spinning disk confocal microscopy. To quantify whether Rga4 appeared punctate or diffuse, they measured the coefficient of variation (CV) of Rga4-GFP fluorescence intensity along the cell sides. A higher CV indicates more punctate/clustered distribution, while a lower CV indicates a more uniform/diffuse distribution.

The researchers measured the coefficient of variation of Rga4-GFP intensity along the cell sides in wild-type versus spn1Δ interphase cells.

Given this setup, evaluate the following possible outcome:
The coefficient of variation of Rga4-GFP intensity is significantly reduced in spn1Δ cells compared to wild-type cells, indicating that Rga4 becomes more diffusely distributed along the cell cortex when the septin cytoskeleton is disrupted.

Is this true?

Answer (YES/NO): YES